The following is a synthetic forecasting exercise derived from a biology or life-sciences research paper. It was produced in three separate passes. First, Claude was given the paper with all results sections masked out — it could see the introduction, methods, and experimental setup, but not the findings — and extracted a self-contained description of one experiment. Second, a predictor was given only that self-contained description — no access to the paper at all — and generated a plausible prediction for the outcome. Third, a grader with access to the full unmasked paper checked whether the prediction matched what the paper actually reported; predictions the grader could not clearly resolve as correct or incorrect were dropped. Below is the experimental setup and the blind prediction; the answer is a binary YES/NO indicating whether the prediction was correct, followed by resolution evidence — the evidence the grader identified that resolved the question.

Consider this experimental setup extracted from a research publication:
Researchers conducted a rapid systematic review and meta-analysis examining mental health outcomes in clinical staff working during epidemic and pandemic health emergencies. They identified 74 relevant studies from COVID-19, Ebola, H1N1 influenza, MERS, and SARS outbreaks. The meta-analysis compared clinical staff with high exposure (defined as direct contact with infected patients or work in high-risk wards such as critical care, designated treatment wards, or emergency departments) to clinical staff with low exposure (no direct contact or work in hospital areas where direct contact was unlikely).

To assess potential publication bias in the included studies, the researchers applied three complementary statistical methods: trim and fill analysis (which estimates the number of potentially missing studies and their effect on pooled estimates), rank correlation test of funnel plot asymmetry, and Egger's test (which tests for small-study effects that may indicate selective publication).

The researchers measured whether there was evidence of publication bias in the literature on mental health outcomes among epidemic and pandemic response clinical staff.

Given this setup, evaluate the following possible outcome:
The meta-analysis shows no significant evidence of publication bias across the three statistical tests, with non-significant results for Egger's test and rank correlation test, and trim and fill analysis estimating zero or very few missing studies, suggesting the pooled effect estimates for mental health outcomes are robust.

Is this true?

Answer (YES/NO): NO